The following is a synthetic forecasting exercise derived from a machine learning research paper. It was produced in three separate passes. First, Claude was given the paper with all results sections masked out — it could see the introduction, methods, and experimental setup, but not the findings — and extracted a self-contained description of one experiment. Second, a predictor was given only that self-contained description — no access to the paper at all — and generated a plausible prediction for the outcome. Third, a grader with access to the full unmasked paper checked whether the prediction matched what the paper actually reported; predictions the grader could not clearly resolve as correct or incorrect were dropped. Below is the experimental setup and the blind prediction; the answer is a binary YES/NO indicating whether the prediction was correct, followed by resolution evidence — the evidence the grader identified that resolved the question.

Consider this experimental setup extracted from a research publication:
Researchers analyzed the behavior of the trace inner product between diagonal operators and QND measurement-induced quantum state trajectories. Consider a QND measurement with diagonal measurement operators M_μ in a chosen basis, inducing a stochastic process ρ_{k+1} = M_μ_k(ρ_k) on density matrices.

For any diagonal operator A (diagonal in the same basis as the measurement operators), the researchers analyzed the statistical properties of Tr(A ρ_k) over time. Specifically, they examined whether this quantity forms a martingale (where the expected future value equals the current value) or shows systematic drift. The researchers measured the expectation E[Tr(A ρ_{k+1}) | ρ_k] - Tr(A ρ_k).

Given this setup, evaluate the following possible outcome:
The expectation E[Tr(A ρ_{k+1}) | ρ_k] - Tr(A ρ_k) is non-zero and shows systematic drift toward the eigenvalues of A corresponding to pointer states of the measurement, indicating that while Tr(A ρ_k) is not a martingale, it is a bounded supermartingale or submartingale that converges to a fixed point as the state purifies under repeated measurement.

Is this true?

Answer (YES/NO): NO